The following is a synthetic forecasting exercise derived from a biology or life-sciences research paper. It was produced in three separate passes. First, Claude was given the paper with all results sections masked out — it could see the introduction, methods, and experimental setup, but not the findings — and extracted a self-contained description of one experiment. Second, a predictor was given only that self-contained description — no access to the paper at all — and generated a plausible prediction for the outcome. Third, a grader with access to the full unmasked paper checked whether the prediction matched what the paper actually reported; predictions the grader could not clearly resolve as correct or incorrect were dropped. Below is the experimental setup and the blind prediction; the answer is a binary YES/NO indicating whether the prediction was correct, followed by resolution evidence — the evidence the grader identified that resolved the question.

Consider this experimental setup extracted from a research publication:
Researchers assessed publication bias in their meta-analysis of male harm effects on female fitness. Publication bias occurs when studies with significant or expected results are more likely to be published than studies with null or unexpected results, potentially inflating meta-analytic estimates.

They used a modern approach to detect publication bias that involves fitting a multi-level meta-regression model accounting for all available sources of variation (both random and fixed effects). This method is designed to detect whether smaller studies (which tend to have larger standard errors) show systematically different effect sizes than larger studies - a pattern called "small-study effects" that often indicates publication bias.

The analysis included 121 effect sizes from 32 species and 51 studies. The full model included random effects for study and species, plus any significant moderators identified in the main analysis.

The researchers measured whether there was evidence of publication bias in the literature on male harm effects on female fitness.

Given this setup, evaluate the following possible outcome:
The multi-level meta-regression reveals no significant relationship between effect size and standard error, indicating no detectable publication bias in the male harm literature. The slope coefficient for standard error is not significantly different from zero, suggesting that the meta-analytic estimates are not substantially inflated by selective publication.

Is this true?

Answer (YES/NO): NO